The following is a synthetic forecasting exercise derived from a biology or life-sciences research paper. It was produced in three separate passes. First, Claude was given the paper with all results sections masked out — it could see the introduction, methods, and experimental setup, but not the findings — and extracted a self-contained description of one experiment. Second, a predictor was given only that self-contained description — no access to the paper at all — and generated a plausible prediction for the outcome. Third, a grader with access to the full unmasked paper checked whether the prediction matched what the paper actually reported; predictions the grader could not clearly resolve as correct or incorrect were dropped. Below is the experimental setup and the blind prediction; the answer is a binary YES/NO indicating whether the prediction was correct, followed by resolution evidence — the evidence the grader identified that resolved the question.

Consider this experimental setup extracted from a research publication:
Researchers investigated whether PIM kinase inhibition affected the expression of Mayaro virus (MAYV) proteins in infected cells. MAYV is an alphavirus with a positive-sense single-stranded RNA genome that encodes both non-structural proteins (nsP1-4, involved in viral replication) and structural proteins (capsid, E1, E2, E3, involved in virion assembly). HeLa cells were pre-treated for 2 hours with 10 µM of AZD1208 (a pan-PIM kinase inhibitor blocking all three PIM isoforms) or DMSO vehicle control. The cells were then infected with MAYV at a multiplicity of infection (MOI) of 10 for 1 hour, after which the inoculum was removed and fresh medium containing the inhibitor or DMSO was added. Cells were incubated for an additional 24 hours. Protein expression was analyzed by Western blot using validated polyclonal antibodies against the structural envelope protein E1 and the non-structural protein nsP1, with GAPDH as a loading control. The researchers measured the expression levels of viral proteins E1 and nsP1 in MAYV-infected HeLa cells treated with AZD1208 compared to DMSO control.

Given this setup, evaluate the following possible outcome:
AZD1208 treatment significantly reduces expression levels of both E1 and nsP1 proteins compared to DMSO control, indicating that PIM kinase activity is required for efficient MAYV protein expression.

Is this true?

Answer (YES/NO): YES